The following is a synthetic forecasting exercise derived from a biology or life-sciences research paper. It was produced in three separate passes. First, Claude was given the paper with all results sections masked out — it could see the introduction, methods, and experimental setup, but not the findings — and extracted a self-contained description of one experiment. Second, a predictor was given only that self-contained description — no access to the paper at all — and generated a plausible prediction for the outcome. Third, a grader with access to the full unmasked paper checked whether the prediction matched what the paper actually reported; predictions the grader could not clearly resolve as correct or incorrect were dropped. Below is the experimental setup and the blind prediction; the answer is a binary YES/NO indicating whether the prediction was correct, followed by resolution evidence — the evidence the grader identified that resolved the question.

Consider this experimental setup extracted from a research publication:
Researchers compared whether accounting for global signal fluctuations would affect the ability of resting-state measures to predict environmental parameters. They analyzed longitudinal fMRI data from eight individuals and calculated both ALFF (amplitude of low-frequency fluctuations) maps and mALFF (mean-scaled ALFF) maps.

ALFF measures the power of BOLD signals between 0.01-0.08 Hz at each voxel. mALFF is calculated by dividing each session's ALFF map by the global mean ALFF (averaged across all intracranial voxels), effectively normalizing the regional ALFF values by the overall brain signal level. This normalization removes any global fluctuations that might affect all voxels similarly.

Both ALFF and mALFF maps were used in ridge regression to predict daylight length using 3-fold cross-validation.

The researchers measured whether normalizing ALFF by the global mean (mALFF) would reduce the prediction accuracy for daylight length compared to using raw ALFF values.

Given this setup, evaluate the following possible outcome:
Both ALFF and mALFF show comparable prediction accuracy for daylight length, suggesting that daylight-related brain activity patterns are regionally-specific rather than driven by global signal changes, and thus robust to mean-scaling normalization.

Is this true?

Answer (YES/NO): NO